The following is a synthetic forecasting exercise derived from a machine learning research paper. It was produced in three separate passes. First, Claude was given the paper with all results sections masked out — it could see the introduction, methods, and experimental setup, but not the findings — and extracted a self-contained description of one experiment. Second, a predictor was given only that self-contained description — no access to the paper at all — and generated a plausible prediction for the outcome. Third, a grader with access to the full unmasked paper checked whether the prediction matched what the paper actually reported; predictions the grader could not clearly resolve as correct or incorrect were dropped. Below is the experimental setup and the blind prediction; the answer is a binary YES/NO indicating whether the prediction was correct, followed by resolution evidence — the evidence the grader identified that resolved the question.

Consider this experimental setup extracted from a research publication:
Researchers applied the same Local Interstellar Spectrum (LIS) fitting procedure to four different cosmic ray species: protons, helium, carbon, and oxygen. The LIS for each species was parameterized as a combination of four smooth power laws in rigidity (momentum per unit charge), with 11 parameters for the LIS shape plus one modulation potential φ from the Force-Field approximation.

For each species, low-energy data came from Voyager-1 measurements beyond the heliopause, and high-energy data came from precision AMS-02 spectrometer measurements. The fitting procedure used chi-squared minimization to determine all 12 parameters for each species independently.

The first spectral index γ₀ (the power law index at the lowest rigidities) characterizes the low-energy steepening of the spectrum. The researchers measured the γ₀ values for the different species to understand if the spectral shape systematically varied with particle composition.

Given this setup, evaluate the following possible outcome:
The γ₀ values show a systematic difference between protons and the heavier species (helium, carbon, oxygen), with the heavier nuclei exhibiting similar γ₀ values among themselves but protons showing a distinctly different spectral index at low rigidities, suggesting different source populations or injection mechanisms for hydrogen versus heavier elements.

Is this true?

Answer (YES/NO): NO